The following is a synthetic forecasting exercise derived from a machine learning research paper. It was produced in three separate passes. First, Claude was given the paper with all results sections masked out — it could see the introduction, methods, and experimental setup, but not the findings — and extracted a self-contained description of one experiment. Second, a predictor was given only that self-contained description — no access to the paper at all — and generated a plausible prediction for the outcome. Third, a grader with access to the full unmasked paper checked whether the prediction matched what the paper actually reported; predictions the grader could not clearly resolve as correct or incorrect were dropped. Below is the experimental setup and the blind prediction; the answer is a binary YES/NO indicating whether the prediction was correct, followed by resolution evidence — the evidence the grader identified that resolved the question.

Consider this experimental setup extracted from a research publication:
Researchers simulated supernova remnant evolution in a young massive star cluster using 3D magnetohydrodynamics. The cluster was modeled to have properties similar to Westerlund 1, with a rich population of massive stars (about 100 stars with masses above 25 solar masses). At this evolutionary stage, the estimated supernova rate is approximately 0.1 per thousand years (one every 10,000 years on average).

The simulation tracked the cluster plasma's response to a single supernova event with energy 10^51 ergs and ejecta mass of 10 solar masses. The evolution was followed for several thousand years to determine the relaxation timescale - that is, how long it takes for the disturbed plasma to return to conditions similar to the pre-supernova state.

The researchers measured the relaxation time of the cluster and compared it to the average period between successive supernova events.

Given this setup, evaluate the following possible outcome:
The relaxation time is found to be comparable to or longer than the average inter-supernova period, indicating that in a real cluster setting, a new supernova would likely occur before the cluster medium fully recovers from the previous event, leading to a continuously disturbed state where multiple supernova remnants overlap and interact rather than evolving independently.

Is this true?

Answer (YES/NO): NO